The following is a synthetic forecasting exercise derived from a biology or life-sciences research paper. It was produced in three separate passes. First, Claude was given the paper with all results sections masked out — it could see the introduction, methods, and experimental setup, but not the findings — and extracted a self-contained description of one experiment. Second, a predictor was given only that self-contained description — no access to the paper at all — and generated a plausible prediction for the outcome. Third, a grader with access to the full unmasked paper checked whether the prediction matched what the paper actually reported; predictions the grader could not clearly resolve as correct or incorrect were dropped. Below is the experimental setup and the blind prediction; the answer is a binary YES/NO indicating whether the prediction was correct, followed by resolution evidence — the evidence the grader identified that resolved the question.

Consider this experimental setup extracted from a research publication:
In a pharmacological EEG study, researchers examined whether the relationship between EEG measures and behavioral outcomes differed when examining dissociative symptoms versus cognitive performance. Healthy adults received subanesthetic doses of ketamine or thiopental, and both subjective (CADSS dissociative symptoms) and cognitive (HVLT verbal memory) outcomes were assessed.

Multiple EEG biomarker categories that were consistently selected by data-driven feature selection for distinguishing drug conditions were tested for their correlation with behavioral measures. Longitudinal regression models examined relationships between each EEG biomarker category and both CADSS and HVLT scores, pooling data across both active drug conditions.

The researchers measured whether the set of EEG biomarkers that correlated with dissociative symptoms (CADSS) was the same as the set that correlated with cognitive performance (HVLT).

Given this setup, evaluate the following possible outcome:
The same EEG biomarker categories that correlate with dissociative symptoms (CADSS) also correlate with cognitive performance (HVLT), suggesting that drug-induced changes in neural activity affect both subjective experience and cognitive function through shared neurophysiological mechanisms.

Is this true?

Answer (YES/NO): NO